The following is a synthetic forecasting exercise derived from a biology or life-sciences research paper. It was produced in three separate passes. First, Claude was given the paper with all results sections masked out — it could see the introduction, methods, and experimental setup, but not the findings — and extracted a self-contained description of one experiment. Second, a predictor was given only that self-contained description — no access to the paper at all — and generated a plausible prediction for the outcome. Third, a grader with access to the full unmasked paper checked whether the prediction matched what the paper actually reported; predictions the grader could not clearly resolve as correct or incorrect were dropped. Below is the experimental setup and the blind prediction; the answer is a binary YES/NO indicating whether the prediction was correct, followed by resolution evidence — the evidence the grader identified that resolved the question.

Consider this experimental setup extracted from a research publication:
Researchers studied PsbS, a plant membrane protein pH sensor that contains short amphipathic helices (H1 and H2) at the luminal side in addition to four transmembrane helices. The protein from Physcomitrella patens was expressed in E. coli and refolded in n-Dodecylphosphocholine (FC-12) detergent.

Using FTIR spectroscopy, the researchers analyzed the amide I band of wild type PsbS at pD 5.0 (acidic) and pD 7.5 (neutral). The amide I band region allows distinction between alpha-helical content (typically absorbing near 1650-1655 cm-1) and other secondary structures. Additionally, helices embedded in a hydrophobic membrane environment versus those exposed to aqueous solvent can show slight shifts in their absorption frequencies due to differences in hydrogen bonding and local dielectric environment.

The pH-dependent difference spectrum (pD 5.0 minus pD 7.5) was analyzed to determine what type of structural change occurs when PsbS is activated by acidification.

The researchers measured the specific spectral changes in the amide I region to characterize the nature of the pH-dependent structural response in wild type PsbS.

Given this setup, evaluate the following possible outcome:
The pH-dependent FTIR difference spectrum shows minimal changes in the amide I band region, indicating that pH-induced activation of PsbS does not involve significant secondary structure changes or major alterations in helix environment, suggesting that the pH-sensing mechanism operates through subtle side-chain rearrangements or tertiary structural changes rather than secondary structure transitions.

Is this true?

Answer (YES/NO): NO